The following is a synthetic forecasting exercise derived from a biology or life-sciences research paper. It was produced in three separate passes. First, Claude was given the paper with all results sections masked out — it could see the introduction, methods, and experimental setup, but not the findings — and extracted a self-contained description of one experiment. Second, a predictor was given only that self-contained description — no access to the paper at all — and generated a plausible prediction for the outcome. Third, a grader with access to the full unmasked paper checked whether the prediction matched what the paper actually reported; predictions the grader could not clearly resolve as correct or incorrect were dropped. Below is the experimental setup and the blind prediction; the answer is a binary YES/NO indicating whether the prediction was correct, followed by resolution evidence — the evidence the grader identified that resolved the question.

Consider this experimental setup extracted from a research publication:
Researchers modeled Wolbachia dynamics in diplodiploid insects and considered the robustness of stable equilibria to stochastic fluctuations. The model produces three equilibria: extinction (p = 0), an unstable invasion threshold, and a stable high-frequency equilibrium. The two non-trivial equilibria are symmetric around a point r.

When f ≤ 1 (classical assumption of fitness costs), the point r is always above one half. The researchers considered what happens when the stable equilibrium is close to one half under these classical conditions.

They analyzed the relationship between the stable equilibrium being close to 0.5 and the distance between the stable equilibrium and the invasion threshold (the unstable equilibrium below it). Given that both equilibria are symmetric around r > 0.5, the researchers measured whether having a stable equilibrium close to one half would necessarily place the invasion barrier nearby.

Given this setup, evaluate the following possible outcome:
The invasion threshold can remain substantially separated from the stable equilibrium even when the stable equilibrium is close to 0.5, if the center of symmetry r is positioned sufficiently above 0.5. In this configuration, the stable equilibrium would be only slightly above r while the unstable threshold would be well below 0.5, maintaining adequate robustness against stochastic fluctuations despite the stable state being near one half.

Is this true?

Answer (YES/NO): NO